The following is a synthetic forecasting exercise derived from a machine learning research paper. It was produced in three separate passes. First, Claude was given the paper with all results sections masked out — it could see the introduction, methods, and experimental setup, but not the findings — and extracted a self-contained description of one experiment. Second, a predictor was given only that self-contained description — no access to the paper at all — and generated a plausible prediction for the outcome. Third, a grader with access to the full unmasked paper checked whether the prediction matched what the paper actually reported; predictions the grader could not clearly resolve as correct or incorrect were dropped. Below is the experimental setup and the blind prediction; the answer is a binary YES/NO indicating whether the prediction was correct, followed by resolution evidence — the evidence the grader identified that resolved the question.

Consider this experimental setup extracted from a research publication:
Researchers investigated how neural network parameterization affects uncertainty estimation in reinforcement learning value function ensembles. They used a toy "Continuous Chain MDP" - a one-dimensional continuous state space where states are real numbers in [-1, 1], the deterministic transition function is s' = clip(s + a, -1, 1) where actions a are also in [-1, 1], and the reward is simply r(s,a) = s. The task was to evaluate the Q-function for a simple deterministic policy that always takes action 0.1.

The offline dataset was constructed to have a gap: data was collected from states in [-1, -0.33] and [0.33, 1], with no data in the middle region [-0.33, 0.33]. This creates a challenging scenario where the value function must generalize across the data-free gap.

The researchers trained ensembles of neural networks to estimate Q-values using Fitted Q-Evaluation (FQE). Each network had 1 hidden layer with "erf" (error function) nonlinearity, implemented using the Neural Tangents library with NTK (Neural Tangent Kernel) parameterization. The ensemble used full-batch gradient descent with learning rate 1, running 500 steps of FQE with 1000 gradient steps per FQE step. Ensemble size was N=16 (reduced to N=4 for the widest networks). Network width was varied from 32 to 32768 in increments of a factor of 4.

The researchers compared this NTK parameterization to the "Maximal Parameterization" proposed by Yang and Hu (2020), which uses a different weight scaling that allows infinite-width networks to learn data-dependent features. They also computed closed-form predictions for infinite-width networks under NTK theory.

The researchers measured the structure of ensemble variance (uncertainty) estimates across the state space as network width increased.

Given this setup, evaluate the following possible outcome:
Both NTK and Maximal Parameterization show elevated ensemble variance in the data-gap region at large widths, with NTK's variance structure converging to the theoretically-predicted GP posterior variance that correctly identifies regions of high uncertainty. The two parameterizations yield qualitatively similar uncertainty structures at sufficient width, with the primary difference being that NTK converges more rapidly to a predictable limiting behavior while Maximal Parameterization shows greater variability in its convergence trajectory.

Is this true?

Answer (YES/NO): NO